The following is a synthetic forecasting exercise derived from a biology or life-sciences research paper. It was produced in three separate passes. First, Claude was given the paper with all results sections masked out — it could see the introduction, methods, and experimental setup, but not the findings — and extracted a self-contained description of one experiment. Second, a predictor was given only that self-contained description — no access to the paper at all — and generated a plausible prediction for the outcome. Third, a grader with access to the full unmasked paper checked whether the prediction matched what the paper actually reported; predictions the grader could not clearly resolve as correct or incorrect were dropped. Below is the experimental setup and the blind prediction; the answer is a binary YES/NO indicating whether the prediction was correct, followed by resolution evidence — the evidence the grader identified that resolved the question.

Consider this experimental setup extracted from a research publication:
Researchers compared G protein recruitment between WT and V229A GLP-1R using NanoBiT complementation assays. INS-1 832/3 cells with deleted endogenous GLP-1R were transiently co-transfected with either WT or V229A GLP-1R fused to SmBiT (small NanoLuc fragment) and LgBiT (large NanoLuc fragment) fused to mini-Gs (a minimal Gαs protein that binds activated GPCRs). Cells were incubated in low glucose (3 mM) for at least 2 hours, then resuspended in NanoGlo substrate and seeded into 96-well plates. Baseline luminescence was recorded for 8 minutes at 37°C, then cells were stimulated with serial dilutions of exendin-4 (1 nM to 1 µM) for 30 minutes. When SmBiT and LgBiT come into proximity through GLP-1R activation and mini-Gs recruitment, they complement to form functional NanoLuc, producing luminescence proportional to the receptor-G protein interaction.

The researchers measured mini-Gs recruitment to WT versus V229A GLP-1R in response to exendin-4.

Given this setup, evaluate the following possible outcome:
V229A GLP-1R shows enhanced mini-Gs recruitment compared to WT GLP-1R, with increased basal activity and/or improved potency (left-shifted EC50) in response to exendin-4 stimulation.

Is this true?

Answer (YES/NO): YES